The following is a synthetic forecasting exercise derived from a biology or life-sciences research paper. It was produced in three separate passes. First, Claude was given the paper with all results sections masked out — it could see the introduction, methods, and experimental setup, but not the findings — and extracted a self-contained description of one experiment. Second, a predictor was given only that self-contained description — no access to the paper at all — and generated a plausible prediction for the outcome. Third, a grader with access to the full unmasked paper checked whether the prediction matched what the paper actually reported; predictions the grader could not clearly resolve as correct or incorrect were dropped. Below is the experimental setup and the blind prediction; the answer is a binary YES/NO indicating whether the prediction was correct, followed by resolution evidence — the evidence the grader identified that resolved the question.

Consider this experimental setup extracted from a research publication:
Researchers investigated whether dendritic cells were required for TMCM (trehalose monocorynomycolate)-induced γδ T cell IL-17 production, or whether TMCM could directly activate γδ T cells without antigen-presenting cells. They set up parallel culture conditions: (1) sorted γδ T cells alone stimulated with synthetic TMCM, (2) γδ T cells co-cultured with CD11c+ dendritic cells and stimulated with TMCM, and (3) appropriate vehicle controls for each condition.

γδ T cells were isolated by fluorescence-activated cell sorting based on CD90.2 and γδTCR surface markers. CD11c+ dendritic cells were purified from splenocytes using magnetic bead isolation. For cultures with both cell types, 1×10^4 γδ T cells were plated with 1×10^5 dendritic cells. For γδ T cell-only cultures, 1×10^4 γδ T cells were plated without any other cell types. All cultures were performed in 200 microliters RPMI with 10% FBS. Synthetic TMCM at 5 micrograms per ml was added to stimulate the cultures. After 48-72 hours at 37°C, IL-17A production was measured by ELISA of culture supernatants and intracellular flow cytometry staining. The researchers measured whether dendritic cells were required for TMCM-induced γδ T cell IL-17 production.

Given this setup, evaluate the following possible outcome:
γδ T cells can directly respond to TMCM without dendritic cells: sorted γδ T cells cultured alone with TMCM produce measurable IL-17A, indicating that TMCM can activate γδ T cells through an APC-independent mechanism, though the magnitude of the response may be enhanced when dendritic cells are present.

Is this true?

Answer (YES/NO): NO